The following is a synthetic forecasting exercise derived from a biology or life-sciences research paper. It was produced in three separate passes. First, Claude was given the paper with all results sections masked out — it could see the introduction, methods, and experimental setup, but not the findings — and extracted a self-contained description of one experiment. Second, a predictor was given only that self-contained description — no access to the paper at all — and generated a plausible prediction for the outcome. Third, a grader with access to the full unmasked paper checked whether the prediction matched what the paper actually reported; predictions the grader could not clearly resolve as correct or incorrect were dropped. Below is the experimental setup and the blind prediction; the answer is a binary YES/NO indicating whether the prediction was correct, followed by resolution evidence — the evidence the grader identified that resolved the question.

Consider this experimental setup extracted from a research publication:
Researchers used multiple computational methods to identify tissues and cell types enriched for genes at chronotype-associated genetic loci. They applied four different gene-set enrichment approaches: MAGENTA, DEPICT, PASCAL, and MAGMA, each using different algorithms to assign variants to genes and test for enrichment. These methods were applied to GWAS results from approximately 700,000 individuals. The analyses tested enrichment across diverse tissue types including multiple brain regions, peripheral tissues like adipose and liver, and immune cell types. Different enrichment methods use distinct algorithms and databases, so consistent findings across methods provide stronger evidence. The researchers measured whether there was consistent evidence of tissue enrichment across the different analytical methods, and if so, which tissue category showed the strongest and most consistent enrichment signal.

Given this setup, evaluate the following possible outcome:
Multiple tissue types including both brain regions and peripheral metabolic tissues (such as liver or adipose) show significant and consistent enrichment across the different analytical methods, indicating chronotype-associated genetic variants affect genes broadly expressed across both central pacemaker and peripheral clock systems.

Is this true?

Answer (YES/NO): NO